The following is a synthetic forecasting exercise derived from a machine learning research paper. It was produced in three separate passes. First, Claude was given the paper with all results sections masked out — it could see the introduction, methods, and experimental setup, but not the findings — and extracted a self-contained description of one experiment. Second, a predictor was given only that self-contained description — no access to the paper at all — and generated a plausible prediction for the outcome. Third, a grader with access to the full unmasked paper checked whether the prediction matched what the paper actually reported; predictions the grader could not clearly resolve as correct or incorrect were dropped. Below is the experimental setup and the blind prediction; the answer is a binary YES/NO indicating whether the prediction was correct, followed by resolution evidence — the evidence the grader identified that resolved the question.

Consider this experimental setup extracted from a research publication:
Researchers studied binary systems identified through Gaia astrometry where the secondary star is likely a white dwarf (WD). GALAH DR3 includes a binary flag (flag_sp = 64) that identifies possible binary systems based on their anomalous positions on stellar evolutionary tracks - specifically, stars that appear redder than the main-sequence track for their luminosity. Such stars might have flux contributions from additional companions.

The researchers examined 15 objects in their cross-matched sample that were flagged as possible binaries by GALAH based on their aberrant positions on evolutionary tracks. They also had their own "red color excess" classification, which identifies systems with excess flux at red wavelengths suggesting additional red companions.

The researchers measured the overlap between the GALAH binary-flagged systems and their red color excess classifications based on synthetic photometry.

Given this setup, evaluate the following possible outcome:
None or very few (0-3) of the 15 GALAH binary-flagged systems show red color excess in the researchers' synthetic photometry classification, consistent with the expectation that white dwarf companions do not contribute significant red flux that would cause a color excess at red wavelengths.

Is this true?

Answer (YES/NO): NO